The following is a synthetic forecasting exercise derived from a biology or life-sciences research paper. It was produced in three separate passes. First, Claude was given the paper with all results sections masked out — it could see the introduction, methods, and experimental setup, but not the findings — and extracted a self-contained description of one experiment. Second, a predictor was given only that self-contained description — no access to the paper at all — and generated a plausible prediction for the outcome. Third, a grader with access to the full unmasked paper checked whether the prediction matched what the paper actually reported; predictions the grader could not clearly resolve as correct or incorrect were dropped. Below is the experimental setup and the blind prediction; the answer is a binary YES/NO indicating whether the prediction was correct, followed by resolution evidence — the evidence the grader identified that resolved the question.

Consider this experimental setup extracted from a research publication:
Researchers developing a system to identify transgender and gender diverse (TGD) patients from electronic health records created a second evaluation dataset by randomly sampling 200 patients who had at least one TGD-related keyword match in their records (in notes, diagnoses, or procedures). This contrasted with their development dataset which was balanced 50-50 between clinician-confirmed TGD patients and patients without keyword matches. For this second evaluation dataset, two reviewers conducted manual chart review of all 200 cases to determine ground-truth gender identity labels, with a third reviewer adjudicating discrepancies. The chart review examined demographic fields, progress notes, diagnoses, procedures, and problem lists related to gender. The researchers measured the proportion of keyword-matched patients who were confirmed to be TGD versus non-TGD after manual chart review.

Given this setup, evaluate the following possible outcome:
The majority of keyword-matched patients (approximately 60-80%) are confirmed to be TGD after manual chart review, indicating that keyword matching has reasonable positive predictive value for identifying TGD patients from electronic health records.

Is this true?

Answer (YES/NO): NO